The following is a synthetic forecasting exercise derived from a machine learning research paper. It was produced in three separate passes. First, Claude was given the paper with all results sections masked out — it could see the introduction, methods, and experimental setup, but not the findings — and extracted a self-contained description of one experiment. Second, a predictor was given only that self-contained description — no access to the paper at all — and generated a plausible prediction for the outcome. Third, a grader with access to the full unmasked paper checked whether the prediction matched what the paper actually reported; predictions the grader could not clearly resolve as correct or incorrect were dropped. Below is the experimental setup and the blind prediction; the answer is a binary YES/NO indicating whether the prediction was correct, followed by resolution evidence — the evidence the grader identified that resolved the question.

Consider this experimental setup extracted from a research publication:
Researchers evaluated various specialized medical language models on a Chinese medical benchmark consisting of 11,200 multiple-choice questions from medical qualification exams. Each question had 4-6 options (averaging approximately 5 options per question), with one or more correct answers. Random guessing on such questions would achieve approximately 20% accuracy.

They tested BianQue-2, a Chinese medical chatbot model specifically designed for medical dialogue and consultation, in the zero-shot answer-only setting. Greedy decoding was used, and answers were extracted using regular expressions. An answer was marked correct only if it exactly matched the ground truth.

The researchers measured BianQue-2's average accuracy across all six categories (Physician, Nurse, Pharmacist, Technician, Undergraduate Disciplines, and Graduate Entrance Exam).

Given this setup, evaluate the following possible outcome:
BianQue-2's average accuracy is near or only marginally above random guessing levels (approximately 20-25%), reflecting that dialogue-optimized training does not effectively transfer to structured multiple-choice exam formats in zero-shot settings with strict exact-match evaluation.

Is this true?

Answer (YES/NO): NO